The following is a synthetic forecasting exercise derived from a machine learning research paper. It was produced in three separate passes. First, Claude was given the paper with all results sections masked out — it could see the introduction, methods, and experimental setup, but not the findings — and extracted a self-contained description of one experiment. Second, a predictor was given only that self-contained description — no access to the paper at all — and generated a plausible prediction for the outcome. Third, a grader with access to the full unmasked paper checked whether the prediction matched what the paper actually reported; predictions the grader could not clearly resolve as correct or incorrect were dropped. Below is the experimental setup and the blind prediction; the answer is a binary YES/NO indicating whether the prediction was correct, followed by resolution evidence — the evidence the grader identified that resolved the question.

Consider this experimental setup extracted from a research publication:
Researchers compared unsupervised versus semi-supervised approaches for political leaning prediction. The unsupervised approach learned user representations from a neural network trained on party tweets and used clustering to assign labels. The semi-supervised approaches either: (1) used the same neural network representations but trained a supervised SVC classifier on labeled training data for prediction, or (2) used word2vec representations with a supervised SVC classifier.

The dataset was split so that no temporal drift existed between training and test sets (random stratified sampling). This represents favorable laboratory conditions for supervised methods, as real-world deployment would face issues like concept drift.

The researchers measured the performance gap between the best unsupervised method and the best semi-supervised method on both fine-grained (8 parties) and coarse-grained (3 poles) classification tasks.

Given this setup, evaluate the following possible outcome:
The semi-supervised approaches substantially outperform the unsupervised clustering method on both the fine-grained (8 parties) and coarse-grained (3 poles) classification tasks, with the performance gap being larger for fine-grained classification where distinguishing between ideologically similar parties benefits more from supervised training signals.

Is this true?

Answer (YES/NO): NO